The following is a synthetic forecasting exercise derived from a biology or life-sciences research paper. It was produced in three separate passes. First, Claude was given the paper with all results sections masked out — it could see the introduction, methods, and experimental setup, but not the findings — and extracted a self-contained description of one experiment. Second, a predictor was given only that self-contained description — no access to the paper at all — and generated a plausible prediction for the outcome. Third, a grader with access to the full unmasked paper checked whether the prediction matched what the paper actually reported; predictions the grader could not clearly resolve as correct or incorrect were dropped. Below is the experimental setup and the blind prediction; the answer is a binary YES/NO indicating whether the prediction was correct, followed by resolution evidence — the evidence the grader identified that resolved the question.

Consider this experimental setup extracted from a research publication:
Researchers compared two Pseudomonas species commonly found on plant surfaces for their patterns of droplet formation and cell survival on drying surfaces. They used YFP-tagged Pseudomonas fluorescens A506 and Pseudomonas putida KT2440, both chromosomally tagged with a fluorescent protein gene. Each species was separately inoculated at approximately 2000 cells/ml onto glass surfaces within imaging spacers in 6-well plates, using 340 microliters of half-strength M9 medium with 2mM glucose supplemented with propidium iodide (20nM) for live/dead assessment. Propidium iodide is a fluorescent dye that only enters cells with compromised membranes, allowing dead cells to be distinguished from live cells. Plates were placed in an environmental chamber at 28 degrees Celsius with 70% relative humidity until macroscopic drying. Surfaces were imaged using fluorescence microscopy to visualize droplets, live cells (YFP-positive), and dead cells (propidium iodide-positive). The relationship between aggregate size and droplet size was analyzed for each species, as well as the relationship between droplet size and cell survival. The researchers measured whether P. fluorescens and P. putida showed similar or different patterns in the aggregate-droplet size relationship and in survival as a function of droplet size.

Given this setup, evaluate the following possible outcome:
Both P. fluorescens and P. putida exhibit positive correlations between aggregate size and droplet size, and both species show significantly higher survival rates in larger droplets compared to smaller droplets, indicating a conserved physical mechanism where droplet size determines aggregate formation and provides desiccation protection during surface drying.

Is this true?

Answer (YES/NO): NO